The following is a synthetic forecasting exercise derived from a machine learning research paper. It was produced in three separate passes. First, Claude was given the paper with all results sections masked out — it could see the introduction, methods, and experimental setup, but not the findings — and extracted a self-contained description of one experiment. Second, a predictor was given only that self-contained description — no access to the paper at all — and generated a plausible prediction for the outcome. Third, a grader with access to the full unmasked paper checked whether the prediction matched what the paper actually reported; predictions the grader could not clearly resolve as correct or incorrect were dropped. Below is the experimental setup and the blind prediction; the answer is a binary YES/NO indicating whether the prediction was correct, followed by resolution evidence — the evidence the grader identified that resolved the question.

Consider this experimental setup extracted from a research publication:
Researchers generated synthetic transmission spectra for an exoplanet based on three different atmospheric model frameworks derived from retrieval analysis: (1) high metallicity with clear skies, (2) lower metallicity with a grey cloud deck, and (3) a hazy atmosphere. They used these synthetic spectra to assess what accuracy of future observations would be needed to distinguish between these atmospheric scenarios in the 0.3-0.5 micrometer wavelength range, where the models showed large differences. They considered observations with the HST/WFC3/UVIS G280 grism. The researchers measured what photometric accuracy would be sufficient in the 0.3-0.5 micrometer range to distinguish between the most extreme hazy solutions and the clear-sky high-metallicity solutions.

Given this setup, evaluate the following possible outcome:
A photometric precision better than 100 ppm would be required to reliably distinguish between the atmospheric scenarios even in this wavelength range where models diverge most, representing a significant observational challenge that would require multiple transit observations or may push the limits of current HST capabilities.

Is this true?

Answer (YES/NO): NO